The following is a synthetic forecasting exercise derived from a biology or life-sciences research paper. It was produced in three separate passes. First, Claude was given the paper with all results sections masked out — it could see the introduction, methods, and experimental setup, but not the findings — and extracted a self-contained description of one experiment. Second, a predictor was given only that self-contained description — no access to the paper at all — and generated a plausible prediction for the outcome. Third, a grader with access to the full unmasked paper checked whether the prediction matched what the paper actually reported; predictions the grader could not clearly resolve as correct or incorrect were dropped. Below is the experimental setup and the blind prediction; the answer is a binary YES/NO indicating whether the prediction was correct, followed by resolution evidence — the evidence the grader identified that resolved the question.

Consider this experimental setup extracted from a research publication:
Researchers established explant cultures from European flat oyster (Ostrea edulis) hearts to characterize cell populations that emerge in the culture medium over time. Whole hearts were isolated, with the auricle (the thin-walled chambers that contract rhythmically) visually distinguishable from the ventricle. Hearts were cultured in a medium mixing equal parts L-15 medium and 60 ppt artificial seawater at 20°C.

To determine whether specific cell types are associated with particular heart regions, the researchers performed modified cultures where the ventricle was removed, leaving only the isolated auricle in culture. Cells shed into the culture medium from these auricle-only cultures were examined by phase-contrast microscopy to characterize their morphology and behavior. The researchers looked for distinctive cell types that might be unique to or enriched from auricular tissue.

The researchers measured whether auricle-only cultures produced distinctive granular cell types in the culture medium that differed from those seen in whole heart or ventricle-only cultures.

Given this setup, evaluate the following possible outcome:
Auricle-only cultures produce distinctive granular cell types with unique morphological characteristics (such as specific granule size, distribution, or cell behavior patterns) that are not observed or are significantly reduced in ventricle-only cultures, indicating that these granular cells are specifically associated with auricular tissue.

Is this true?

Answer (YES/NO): YES